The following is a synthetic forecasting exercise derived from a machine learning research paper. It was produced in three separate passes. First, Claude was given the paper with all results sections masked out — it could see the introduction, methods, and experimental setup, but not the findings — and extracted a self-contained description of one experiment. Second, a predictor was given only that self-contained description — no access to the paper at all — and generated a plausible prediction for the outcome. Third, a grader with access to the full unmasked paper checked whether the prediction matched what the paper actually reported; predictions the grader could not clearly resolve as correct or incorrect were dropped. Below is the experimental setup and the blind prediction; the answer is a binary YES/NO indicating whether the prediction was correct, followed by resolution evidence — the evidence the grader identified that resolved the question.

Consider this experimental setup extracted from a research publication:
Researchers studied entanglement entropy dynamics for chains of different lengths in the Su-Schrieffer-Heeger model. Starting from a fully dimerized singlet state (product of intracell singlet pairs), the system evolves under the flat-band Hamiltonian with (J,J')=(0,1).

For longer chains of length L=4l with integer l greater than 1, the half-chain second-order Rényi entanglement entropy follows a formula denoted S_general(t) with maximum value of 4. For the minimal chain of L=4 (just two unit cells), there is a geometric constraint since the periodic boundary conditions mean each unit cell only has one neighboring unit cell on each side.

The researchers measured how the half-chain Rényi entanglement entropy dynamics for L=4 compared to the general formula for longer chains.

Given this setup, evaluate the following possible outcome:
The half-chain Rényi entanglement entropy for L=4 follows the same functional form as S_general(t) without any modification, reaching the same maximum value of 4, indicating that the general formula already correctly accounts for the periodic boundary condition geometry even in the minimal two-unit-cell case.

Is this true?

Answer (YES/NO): NO